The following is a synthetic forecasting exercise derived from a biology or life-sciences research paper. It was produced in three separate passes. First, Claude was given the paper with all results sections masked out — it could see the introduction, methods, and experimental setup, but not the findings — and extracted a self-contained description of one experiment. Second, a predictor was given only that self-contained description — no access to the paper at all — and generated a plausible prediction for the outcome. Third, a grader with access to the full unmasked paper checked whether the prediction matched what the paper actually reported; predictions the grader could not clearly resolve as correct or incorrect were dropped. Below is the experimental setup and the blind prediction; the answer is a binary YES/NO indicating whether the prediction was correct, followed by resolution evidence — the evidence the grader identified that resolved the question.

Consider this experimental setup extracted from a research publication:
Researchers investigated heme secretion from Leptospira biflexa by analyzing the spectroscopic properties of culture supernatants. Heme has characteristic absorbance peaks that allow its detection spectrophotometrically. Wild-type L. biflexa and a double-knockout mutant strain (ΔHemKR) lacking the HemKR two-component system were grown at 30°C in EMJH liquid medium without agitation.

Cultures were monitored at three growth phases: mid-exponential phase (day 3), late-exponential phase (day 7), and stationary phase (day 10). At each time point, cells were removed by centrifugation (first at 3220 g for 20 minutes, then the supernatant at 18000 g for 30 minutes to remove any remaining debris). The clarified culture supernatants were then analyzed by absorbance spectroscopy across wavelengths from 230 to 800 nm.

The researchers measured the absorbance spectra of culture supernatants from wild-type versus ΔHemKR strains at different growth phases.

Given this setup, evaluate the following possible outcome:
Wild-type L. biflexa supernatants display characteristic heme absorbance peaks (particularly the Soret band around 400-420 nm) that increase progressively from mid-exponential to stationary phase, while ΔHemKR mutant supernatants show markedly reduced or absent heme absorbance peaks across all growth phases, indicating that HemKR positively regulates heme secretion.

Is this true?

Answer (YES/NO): NO